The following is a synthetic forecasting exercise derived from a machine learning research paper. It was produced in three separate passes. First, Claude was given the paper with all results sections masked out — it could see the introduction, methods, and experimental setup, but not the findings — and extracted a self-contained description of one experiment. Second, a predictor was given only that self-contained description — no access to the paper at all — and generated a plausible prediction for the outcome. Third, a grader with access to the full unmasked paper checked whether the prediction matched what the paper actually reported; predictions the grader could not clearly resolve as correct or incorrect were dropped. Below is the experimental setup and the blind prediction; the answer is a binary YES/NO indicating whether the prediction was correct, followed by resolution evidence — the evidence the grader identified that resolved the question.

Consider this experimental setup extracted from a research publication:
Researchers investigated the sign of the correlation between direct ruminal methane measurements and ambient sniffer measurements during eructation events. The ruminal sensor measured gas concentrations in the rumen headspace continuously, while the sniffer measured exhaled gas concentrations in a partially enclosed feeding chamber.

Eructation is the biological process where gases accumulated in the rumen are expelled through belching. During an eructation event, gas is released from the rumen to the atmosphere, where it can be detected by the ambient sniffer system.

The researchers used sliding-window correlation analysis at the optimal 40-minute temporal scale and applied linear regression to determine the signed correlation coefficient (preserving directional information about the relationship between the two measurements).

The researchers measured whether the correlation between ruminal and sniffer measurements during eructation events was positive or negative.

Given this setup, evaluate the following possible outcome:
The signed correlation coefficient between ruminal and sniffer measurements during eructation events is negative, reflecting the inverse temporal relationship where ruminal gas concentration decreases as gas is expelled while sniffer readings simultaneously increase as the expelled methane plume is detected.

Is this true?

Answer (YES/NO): YES